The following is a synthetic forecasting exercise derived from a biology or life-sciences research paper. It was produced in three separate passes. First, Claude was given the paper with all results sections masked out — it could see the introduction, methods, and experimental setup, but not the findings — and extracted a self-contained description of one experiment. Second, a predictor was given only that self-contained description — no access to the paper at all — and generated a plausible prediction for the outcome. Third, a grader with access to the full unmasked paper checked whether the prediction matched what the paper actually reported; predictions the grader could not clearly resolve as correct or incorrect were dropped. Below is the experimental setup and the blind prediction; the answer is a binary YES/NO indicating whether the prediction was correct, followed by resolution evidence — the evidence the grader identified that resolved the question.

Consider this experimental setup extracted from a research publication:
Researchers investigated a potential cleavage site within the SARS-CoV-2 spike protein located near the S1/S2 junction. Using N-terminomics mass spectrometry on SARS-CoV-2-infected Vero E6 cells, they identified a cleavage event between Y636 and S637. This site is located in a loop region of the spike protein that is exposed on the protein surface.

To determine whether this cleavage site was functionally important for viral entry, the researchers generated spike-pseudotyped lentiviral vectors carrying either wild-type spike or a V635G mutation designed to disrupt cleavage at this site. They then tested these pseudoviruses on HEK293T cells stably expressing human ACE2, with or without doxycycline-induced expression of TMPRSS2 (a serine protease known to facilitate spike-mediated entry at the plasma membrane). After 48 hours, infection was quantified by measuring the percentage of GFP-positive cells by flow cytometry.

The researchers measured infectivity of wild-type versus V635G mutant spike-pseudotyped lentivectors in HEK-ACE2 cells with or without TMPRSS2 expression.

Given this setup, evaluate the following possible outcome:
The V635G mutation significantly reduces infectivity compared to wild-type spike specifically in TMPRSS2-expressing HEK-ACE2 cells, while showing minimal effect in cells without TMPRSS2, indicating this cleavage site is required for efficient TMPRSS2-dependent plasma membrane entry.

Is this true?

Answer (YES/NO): NO